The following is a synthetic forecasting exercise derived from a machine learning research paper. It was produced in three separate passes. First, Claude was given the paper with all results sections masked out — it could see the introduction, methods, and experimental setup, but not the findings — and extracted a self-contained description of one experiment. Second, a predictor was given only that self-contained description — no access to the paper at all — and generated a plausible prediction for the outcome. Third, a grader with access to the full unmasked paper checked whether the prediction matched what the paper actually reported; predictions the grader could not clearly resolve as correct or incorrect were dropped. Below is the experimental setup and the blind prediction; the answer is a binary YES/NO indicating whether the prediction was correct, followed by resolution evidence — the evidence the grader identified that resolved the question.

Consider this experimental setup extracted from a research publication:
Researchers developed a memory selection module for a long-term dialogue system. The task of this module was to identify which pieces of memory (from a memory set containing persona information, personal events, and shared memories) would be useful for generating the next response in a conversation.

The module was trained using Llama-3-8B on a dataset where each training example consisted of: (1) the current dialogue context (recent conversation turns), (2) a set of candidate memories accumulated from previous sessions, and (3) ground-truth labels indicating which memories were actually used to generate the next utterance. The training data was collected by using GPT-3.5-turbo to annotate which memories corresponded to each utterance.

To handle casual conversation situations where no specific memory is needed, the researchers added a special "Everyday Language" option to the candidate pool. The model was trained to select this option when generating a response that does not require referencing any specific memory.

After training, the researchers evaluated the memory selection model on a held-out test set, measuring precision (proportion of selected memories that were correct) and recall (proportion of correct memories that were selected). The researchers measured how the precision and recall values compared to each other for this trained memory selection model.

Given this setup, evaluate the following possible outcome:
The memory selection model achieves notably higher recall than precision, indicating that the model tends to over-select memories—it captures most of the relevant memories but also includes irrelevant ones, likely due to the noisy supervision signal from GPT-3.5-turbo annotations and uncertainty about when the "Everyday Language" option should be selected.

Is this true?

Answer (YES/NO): NO